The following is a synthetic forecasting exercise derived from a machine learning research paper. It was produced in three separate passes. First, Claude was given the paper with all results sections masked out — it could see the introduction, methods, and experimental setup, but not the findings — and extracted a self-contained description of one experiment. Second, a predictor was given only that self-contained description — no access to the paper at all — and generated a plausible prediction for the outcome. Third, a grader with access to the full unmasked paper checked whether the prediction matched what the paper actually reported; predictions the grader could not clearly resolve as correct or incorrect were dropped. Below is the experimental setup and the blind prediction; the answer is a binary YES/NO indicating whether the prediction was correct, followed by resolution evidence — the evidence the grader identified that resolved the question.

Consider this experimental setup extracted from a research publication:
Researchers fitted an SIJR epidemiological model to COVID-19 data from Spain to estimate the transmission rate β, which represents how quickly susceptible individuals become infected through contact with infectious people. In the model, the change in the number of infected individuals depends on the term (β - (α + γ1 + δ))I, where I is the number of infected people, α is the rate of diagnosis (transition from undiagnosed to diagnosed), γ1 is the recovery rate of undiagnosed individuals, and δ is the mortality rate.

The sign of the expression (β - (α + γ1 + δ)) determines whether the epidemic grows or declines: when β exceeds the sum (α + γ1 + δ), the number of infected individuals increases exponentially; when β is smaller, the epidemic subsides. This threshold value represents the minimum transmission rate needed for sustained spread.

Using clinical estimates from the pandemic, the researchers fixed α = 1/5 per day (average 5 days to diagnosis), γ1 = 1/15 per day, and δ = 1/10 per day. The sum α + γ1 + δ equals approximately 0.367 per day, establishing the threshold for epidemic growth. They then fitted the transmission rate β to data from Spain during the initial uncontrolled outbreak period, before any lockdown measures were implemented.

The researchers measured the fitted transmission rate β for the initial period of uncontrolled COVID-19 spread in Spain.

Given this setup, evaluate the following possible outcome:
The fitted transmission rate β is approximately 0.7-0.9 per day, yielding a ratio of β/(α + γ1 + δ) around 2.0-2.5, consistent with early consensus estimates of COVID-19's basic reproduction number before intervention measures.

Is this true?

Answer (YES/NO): NO